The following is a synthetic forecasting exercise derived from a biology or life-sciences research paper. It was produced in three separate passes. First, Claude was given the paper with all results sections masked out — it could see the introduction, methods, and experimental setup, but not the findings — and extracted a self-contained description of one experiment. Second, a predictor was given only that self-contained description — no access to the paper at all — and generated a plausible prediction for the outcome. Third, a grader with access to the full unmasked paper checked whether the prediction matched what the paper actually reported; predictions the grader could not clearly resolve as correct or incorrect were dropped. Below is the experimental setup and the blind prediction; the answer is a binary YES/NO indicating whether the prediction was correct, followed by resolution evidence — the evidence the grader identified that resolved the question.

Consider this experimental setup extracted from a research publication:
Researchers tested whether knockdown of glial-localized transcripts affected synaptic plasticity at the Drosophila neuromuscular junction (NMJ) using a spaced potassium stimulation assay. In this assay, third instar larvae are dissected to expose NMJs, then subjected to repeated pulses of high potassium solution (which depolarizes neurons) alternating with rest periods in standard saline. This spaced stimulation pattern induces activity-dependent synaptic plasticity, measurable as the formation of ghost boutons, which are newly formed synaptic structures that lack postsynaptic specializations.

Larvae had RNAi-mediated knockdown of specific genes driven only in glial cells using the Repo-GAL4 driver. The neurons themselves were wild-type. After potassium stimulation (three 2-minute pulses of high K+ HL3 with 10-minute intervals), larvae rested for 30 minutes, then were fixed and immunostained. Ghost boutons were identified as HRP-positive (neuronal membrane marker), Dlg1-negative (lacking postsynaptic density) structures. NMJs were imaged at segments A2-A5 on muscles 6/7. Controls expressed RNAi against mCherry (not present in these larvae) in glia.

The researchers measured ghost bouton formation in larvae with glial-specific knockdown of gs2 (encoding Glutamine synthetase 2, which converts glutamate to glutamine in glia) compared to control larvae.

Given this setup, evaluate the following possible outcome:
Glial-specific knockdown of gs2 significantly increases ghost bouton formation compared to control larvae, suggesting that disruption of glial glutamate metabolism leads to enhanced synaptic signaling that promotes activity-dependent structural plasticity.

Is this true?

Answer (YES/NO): NO